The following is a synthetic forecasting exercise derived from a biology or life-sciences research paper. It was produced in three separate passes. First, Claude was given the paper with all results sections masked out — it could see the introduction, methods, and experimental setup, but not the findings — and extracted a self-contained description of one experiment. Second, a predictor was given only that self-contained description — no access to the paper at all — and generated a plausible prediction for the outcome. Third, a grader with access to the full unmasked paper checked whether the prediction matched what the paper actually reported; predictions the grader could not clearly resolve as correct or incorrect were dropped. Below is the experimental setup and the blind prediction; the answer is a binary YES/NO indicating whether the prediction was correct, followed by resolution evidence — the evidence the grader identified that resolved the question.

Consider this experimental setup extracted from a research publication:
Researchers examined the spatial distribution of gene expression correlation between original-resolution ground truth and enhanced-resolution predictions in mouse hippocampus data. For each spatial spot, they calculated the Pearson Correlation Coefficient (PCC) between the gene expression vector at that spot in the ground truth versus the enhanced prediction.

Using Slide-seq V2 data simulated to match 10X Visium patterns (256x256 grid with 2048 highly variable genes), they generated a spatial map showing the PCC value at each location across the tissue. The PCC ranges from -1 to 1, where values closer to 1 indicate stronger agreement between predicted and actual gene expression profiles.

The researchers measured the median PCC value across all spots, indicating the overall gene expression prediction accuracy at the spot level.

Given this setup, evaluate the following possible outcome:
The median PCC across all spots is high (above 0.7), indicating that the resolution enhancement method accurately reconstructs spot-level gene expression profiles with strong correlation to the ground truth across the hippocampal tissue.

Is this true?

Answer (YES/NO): NO